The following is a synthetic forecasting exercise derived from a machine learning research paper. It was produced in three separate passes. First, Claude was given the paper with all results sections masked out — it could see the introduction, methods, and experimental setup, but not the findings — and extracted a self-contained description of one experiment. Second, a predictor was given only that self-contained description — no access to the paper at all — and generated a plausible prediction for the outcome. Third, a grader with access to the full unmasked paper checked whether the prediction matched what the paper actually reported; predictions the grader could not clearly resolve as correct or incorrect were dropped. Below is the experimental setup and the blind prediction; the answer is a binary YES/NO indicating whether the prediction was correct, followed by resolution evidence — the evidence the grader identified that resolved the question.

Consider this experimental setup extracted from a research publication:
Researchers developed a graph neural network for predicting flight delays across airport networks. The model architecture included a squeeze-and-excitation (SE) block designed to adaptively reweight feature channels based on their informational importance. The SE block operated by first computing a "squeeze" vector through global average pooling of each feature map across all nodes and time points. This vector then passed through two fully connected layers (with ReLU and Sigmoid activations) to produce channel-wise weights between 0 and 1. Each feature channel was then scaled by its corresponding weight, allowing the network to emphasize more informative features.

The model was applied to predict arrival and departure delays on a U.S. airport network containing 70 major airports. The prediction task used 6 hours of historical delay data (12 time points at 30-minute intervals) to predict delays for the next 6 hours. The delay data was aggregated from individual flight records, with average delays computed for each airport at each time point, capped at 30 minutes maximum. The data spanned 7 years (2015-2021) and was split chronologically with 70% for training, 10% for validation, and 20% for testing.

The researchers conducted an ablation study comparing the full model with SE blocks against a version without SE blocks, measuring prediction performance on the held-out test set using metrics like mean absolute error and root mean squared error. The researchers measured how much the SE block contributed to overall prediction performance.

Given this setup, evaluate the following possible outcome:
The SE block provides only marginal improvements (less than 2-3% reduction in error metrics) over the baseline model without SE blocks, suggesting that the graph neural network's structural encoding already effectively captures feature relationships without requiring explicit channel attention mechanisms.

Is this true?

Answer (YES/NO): YES